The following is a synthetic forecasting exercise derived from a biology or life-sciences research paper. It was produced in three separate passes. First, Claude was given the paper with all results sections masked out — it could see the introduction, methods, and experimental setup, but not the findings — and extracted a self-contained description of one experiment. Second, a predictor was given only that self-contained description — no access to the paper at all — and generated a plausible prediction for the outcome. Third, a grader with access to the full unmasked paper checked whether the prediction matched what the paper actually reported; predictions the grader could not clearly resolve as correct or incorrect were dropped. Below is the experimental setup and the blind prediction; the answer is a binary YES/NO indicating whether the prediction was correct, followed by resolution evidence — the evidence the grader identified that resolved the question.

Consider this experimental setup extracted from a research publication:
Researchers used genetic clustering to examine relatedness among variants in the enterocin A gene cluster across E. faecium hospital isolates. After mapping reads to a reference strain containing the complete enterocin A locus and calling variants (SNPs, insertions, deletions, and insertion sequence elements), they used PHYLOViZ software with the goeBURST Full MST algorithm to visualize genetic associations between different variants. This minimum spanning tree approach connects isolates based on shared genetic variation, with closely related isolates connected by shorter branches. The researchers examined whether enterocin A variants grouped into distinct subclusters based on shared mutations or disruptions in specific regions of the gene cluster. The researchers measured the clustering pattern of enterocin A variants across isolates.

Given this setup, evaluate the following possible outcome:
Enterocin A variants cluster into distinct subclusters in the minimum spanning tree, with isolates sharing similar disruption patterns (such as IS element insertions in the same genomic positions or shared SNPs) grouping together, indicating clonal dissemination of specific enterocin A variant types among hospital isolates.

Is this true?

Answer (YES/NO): YES